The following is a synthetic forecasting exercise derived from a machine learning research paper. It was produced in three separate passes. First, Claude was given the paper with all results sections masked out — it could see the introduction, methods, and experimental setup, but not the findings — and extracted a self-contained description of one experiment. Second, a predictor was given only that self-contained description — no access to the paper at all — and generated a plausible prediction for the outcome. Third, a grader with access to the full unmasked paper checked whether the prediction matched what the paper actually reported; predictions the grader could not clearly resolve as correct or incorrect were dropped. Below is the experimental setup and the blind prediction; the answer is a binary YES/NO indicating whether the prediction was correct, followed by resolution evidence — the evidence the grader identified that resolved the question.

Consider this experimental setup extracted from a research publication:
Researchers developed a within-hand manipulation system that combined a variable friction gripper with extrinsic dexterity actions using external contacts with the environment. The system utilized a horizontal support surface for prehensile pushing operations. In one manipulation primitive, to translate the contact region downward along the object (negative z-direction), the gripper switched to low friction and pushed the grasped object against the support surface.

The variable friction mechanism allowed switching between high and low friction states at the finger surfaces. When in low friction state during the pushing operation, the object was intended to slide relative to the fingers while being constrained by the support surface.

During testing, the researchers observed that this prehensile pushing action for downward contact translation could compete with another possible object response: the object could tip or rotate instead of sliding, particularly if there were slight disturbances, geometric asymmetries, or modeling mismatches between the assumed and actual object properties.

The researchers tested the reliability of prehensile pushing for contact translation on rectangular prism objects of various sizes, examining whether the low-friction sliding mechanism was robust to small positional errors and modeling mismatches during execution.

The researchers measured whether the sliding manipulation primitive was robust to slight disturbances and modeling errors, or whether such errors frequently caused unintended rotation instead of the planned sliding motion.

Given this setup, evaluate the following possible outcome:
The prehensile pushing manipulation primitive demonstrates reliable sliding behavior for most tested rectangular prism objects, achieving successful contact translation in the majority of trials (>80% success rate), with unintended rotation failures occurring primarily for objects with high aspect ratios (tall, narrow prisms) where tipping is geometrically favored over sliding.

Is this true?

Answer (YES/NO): NO